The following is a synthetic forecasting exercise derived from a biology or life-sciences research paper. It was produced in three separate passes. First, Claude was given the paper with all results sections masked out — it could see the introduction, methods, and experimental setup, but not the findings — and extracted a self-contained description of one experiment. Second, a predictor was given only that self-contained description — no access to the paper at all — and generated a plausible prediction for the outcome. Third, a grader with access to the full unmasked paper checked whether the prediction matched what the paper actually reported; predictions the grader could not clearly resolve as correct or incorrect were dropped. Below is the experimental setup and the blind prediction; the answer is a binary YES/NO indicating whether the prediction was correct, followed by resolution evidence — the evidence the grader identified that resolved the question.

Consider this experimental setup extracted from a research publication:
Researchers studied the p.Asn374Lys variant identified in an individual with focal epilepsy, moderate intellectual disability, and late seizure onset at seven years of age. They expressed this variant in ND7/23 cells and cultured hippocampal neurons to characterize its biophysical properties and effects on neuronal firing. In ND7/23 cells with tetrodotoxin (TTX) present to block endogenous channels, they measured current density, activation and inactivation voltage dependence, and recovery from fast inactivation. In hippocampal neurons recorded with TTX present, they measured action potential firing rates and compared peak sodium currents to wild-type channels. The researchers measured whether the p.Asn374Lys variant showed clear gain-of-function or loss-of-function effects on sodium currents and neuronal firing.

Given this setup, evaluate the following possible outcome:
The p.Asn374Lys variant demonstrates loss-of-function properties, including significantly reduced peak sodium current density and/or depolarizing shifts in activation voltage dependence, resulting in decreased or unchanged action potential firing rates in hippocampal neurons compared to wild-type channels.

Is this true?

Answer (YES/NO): NO